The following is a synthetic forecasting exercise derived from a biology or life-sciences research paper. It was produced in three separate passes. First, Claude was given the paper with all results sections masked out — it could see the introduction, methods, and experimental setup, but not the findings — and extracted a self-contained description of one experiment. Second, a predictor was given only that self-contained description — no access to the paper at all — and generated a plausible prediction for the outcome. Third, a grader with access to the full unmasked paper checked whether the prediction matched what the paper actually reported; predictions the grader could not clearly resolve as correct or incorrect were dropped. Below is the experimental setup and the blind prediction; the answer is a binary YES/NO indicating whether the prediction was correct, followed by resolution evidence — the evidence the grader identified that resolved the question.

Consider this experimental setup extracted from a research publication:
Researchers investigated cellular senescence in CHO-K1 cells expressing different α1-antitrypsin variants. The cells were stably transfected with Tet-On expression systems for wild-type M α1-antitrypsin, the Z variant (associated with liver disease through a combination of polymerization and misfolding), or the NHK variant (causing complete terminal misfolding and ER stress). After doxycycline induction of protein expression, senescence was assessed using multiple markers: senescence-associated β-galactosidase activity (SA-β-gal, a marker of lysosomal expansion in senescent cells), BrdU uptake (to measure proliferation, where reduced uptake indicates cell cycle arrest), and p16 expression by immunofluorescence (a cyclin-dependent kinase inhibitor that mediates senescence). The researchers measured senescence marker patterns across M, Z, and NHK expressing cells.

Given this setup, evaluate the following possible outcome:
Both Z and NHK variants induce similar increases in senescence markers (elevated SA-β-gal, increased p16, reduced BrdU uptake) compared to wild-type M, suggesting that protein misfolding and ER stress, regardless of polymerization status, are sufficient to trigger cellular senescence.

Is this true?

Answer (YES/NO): NO